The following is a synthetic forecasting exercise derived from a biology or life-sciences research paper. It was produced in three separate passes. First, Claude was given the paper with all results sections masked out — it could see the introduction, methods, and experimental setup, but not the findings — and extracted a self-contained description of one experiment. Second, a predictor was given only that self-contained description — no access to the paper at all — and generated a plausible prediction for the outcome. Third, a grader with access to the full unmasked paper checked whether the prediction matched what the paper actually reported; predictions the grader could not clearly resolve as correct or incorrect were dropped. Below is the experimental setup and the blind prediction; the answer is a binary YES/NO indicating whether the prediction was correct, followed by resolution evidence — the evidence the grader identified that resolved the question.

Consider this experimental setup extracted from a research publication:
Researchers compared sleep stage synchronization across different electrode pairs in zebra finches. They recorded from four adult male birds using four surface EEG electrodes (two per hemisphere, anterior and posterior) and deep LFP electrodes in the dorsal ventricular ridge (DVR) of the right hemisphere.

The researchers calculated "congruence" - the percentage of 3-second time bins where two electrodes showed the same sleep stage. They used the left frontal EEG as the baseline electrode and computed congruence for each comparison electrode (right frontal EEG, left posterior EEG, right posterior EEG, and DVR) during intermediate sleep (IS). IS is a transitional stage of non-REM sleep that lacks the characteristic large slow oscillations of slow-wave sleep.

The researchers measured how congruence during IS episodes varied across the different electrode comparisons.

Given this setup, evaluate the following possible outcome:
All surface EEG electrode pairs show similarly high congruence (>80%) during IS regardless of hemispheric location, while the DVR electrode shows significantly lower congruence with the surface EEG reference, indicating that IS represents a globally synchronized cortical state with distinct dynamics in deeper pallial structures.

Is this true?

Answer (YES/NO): NO